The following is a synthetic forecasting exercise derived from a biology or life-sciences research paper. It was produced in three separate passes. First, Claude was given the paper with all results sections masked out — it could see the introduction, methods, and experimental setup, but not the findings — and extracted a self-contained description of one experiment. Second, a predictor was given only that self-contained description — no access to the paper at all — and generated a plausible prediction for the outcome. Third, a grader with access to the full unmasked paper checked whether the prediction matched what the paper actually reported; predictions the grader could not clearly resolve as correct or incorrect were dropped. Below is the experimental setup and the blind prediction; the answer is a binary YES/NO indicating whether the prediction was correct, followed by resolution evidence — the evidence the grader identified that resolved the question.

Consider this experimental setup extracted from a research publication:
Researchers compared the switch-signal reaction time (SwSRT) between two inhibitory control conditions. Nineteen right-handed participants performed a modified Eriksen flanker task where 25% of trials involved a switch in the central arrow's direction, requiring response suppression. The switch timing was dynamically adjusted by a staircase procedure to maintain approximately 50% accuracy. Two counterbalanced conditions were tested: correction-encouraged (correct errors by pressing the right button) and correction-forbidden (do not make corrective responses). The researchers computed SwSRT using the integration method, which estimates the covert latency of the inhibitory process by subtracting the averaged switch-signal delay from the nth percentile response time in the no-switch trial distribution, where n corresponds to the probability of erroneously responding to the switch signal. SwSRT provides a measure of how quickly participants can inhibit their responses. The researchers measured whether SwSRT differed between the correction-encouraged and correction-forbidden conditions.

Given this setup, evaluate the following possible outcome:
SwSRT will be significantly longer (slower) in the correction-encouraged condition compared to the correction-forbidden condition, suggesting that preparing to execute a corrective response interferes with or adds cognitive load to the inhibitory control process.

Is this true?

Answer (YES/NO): NO